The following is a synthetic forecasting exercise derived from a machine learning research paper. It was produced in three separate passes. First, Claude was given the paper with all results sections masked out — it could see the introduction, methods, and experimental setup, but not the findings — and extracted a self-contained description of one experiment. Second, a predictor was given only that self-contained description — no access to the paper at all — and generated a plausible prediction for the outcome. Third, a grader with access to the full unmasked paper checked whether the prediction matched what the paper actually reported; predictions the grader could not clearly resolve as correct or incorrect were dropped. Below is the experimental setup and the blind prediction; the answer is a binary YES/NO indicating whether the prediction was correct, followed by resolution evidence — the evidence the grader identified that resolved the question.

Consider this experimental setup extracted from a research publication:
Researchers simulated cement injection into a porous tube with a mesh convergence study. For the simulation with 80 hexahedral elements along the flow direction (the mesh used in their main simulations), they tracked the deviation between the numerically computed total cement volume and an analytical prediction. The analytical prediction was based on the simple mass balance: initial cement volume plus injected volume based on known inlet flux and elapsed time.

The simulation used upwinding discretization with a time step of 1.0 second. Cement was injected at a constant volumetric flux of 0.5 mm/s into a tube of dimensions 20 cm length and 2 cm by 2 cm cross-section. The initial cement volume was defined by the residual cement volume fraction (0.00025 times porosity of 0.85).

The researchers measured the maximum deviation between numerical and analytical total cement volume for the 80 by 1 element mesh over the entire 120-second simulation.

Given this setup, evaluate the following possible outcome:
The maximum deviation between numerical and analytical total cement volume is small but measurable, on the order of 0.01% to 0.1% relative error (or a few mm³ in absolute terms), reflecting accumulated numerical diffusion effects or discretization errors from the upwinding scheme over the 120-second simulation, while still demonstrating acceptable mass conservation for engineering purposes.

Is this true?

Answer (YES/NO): NO